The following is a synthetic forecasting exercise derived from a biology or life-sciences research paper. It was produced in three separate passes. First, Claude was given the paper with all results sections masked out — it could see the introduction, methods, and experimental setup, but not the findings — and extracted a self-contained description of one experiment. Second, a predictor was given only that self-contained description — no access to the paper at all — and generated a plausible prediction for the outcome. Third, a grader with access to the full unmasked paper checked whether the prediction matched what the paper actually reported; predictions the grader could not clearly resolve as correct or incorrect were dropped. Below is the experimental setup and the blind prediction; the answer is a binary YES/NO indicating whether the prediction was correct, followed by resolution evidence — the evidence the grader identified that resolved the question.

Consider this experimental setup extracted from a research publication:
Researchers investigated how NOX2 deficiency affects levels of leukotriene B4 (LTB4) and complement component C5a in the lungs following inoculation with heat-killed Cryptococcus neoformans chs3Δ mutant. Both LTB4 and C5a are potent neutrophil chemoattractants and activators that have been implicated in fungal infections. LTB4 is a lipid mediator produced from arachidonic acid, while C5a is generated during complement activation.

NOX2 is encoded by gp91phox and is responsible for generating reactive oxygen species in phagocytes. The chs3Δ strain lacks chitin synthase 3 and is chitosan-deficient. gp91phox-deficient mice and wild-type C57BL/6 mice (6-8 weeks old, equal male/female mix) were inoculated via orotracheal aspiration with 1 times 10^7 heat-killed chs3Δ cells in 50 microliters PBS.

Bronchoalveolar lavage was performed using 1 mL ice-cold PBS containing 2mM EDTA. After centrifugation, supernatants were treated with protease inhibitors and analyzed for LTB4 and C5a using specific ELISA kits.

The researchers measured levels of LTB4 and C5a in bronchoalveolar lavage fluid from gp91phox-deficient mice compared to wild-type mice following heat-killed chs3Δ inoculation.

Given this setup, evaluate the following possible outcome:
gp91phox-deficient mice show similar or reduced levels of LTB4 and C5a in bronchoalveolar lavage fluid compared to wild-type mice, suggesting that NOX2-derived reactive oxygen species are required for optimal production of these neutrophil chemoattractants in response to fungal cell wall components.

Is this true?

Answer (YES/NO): YES